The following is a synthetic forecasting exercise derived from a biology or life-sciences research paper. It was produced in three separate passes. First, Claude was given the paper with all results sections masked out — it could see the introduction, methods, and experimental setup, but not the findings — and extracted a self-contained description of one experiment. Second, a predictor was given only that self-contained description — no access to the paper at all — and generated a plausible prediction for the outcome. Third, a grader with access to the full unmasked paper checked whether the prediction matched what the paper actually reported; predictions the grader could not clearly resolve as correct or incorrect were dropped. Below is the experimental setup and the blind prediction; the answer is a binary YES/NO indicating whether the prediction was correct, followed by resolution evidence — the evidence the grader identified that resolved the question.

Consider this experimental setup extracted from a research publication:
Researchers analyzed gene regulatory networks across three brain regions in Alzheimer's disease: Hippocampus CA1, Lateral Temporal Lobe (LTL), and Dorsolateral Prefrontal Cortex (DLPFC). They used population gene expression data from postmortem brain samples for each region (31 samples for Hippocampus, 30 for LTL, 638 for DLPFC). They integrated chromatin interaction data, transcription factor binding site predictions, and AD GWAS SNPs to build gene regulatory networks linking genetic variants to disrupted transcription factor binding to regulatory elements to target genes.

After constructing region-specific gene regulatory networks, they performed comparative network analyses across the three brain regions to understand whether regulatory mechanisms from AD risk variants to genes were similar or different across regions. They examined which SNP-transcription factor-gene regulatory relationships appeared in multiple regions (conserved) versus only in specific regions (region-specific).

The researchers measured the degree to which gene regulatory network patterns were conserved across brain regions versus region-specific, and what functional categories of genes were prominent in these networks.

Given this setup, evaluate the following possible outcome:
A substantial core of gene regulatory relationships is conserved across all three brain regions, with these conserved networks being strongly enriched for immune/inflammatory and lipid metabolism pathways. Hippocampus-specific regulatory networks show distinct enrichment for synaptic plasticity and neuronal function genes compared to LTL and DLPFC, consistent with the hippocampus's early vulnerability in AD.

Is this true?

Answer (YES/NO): NO